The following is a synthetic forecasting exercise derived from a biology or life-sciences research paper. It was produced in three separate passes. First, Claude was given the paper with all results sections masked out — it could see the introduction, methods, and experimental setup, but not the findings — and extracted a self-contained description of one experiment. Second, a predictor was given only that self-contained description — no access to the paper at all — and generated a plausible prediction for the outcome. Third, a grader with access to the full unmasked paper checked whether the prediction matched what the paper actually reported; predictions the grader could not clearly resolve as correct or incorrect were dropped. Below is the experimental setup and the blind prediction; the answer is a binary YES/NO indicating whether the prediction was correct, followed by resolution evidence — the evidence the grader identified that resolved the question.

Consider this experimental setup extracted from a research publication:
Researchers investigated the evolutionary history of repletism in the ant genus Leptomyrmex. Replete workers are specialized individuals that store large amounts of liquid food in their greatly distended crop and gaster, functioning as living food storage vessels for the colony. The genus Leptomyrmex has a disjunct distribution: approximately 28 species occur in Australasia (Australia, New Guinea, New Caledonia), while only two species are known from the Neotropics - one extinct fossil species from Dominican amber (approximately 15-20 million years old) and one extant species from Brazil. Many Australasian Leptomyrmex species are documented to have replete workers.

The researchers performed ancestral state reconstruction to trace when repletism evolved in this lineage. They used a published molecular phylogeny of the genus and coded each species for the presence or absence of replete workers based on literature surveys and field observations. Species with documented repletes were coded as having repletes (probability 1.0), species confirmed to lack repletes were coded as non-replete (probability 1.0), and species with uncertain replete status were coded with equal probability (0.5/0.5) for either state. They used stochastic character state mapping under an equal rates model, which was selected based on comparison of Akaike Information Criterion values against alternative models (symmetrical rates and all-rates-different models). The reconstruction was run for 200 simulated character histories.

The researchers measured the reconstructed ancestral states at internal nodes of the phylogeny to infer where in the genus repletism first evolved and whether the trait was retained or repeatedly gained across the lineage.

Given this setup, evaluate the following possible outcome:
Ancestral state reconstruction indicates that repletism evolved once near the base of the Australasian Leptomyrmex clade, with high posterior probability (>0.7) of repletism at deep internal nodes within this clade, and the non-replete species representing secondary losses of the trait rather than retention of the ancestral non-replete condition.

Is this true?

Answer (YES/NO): NO